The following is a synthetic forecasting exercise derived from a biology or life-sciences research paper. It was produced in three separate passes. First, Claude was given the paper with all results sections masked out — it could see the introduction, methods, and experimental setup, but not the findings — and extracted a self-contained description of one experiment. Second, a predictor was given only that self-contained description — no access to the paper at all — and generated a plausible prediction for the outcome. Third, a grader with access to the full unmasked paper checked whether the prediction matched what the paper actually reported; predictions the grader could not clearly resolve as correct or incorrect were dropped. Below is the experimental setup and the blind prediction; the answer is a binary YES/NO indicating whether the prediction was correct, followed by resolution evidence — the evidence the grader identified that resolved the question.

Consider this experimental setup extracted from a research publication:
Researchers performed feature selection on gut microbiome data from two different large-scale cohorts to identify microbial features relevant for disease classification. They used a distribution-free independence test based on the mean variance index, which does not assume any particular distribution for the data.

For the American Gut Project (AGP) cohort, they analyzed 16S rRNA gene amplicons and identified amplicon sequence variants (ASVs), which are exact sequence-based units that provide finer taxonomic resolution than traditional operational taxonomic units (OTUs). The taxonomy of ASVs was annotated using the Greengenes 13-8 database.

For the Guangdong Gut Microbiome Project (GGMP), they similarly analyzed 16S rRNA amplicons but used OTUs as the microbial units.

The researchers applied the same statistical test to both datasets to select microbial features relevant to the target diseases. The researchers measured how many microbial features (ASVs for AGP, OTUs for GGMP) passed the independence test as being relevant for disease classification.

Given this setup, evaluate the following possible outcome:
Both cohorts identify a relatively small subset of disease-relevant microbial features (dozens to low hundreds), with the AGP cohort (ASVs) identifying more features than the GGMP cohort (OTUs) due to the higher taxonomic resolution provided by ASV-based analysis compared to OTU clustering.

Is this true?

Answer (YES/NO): NO